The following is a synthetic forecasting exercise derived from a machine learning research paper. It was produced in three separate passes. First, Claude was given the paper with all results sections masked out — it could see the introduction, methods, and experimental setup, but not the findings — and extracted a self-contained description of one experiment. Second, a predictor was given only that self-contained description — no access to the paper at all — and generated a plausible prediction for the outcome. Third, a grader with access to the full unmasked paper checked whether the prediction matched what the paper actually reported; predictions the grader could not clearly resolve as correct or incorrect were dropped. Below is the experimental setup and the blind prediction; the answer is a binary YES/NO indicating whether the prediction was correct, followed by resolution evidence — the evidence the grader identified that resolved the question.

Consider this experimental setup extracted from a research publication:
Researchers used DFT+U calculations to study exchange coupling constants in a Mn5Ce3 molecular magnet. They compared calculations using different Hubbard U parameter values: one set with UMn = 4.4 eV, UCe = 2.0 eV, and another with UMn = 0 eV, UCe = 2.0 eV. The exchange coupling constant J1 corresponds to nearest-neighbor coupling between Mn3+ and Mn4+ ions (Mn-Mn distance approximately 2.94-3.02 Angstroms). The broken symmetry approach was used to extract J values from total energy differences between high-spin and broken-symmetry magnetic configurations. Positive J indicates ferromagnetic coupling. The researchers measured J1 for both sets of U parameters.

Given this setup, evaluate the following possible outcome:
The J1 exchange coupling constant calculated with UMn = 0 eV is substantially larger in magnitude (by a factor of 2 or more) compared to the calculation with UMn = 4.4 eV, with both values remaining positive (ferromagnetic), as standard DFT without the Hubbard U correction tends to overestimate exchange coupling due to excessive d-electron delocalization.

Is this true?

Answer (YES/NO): NO